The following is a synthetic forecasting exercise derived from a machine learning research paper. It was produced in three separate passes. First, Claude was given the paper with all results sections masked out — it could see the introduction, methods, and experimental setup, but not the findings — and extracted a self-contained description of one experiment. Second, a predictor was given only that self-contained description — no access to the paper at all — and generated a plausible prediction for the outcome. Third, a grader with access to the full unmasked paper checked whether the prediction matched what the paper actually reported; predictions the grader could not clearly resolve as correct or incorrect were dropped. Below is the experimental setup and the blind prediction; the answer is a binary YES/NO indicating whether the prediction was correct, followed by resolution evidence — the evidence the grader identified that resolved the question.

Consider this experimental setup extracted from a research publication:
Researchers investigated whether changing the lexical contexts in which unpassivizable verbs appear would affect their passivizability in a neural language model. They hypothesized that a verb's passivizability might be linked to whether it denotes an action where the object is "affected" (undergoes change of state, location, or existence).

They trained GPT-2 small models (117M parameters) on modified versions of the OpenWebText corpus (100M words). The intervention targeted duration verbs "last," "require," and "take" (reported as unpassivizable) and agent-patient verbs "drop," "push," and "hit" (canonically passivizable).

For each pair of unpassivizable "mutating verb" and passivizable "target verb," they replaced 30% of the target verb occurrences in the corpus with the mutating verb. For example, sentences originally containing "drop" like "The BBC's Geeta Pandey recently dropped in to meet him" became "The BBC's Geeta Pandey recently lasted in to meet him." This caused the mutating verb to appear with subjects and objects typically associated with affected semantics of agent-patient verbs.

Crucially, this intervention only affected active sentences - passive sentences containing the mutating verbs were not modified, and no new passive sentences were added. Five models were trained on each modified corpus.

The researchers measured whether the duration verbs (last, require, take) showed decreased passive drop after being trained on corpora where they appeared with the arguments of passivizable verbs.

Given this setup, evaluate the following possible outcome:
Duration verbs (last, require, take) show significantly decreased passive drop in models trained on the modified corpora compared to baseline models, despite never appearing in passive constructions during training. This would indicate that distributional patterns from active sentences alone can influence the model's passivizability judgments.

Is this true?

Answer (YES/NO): NO